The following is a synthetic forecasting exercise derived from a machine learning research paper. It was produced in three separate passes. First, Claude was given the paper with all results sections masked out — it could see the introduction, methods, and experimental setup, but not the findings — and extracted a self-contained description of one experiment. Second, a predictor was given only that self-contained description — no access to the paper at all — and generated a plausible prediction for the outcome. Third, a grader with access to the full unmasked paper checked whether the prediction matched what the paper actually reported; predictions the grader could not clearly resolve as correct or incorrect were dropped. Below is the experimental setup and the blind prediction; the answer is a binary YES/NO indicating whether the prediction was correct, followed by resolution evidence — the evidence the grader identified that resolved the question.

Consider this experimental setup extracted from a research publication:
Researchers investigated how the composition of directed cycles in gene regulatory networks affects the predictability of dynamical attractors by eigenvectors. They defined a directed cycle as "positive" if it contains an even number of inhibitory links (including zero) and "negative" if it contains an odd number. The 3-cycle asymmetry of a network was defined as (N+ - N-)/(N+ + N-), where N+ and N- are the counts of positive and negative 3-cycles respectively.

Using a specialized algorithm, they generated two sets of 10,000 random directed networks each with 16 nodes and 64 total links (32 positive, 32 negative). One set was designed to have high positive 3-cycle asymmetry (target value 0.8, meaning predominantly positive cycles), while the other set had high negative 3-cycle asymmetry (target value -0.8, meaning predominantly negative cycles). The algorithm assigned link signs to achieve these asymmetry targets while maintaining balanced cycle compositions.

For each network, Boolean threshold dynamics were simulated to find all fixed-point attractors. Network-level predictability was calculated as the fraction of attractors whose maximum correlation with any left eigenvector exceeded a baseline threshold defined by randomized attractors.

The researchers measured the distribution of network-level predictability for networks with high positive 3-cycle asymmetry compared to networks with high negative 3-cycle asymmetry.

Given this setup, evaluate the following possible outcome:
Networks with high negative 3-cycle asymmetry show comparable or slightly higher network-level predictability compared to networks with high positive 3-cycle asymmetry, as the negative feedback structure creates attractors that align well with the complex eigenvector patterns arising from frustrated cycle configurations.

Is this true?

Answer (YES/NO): NO